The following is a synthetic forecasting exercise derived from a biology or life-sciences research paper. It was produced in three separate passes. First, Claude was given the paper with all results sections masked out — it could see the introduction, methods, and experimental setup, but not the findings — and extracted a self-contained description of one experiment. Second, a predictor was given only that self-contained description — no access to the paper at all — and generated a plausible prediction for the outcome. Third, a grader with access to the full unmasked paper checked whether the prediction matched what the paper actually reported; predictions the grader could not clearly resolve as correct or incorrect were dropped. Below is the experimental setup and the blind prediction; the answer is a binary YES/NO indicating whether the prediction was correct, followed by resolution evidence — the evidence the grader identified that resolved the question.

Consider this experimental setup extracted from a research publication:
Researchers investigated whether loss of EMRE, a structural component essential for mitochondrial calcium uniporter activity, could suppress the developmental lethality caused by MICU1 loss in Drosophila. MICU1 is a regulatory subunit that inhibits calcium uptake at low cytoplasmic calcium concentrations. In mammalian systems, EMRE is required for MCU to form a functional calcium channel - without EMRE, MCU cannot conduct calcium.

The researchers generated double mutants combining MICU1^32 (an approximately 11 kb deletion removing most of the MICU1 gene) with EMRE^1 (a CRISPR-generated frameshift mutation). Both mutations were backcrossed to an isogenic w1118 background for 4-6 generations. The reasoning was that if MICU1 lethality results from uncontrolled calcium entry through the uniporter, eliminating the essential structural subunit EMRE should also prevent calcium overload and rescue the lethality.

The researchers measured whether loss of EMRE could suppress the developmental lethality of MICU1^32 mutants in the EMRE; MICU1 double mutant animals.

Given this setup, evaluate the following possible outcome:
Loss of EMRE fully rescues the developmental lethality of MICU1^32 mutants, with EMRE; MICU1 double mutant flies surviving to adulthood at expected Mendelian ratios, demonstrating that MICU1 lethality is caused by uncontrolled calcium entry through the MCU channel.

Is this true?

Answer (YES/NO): NO